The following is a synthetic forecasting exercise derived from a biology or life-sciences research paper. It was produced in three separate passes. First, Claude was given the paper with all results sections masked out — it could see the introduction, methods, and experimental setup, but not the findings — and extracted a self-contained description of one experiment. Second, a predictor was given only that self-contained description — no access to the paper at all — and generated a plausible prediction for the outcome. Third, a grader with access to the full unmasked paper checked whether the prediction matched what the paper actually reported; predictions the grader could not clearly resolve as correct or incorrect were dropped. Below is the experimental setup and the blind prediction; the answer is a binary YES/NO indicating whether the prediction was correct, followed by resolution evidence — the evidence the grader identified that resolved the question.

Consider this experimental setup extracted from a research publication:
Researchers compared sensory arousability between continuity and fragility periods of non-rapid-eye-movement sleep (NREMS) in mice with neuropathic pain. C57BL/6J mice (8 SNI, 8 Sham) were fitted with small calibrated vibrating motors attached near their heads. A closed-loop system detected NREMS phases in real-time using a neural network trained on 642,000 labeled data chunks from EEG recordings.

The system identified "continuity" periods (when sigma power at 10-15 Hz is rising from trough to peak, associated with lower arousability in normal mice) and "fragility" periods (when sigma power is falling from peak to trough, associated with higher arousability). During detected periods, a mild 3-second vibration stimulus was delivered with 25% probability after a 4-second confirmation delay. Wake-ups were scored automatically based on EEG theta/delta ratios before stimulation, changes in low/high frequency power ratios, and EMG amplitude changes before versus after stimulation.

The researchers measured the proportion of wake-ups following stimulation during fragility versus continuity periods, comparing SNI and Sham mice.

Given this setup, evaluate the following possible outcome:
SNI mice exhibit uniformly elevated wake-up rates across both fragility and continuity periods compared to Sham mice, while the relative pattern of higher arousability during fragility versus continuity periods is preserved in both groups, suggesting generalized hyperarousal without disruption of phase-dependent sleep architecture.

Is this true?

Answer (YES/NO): YES